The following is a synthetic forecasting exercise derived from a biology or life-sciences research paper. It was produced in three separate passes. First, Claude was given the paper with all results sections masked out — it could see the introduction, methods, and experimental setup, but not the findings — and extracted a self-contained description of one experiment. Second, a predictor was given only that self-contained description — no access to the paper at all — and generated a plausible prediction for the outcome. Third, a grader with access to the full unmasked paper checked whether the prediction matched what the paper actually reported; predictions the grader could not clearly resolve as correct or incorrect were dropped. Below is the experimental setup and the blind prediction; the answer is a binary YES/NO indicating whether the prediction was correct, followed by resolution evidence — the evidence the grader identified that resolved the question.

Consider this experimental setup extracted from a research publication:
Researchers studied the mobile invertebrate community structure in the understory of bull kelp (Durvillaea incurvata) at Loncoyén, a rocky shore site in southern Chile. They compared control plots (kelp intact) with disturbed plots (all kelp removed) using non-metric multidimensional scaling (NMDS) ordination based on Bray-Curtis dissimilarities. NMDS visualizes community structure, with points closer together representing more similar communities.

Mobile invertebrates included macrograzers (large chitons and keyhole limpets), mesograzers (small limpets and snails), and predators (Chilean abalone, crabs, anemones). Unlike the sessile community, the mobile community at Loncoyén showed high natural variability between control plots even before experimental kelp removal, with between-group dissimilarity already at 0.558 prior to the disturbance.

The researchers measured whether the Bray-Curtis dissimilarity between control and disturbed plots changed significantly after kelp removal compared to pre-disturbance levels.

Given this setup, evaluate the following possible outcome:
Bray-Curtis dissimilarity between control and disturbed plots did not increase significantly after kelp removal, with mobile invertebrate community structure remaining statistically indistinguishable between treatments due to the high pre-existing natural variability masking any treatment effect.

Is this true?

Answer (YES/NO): YES